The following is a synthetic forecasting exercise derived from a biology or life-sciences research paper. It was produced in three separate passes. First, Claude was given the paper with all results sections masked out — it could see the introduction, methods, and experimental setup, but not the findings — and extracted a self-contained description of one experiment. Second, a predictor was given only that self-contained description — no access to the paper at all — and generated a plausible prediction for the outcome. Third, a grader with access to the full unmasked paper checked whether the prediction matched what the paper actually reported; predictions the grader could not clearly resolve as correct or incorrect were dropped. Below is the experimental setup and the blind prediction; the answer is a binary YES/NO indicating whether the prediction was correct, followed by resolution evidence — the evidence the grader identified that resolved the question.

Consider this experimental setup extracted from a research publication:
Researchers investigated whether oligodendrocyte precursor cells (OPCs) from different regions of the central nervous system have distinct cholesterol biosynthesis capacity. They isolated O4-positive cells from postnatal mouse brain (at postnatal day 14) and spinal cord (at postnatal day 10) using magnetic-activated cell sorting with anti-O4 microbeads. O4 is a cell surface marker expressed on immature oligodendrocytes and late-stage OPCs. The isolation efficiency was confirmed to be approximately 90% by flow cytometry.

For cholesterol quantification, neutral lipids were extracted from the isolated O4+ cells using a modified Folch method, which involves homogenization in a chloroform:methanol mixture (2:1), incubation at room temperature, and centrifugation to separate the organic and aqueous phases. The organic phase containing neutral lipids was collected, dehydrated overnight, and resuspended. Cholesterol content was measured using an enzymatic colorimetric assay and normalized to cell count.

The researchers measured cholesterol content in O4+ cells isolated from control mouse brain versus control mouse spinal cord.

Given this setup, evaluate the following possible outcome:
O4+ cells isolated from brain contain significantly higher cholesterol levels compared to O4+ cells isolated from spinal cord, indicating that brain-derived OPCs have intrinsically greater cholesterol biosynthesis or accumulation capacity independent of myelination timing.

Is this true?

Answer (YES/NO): NO